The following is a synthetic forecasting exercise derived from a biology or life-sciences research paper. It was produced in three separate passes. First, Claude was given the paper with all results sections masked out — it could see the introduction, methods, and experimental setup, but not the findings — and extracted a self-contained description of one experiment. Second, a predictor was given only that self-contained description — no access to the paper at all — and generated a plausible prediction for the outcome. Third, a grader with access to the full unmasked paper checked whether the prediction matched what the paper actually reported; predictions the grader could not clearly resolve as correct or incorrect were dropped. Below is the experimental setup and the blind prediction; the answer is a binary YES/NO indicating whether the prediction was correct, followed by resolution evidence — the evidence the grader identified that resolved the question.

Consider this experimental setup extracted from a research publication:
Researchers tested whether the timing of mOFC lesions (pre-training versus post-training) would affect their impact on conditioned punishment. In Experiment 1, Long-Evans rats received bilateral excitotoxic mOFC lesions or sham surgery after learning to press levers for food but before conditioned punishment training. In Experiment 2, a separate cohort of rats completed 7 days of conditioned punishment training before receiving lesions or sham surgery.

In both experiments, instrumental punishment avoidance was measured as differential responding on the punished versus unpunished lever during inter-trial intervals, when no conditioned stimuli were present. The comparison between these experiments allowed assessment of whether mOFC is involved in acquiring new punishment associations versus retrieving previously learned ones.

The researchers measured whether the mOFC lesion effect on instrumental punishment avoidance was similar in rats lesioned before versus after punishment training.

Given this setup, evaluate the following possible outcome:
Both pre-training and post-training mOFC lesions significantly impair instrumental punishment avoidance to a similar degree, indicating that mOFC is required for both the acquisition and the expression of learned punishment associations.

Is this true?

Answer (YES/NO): NO